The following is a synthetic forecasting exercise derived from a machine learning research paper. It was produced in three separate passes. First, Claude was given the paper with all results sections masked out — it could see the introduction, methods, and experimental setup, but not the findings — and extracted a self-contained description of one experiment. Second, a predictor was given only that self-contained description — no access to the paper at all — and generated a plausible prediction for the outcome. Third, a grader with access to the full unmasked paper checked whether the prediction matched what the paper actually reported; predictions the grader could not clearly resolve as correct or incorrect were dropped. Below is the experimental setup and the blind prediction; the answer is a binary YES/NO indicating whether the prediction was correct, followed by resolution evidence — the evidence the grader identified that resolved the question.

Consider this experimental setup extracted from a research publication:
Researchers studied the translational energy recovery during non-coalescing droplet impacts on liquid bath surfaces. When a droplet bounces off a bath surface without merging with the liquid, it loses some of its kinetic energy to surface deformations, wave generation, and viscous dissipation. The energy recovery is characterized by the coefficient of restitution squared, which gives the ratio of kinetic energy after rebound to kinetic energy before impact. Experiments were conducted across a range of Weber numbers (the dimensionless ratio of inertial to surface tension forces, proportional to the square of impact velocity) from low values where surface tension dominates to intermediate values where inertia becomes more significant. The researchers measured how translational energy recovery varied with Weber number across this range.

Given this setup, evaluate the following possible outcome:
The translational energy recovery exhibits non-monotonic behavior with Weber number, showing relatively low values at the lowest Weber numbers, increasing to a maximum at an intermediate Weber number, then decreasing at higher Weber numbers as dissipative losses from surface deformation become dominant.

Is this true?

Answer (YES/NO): NO